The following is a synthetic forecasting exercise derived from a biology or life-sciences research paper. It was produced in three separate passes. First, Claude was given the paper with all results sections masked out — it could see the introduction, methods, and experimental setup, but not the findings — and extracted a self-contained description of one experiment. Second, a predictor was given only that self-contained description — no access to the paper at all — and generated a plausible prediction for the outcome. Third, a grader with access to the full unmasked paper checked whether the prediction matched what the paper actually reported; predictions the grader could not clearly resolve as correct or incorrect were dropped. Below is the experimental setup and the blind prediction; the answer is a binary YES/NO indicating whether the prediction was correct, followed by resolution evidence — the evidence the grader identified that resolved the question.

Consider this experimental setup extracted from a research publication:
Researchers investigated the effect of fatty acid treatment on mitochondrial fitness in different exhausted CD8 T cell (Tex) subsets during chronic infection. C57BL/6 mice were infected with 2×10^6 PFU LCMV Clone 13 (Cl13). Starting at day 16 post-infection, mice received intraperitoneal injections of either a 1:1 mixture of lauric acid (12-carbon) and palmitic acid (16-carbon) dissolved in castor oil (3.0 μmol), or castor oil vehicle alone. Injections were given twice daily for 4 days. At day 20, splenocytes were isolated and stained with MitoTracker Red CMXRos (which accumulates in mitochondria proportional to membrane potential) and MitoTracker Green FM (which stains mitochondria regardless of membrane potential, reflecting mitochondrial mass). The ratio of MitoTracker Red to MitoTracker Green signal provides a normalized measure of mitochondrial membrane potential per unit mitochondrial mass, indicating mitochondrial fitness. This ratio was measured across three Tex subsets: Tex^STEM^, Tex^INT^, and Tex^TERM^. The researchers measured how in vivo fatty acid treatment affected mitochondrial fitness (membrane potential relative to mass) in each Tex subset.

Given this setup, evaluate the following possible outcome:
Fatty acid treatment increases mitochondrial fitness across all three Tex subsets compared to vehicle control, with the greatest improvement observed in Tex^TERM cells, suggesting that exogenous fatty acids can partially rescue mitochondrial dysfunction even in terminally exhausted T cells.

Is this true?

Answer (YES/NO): NO